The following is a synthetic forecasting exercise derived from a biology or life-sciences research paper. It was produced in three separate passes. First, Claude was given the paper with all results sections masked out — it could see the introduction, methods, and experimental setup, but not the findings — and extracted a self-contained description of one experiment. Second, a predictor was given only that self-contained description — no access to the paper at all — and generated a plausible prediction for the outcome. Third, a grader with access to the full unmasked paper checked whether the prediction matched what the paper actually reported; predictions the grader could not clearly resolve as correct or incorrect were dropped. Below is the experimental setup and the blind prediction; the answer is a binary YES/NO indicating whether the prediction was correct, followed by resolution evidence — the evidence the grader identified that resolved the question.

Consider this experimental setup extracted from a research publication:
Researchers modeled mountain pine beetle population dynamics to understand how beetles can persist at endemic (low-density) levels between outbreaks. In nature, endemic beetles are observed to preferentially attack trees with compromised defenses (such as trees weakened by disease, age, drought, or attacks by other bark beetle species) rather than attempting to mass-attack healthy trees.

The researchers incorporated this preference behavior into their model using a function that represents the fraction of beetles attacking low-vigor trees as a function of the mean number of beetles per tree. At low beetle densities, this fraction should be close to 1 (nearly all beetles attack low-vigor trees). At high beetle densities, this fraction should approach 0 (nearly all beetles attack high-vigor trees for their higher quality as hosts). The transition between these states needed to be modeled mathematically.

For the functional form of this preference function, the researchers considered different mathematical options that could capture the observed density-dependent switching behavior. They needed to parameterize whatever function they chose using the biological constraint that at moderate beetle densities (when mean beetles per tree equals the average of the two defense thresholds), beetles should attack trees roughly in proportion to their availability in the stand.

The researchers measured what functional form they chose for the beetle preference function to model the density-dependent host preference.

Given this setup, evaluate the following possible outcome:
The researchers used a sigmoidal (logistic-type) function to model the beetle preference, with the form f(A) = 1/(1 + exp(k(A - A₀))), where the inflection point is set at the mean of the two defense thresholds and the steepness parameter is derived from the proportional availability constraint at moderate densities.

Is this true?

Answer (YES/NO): NO